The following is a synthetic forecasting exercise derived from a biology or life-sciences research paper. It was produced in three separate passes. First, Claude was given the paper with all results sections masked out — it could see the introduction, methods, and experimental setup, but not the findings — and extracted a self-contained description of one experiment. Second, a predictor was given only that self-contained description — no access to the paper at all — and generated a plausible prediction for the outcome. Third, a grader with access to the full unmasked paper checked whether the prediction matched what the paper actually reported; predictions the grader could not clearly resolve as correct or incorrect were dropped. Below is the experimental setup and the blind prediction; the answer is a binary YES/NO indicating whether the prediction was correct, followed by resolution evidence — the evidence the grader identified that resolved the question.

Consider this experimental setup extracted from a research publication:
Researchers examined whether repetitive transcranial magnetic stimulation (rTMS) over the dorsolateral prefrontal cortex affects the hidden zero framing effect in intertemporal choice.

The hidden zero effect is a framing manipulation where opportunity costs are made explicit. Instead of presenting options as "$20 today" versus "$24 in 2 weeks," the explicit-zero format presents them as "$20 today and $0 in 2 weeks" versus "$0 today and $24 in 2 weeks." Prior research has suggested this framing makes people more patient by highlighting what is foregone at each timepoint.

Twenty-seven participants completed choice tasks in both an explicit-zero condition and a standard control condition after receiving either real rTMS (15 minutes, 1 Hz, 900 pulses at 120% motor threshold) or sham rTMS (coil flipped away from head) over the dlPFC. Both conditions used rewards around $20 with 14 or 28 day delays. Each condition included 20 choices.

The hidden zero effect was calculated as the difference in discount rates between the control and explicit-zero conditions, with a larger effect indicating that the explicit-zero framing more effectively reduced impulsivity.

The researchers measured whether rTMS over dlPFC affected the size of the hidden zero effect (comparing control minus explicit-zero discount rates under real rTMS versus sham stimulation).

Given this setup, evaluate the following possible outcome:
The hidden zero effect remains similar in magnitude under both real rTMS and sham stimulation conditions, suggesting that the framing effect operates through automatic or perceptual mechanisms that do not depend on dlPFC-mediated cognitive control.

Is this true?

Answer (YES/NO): YES